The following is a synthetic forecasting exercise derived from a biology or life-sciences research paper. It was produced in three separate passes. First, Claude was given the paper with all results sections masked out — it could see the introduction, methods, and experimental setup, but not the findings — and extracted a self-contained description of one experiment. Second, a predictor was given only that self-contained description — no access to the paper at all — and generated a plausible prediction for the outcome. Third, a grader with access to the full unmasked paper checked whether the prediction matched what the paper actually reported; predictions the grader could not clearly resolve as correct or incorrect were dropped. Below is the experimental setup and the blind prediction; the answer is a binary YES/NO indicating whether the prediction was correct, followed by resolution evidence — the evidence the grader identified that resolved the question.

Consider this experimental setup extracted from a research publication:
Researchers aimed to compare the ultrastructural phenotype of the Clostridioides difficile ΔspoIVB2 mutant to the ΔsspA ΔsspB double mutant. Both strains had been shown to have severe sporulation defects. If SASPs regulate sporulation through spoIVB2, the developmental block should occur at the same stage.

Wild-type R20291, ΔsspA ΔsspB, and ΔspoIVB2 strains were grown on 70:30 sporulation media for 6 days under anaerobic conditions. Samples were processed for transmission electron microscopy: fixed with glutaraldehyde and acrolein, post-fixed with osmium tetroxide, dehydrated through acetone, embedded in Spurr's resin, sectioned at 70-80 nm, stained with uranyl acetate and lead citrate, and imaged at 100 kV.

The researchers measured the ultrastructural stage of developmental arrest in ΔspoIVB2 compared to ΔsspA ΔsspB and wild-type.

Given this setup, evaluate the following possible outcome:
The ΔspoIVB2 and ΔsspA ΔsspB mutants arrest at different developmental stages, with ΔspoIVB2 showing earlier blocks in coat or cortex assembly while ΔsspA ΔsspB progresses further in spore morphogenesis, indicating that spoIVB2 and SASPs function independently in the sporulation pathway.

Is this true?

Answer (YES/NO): NO